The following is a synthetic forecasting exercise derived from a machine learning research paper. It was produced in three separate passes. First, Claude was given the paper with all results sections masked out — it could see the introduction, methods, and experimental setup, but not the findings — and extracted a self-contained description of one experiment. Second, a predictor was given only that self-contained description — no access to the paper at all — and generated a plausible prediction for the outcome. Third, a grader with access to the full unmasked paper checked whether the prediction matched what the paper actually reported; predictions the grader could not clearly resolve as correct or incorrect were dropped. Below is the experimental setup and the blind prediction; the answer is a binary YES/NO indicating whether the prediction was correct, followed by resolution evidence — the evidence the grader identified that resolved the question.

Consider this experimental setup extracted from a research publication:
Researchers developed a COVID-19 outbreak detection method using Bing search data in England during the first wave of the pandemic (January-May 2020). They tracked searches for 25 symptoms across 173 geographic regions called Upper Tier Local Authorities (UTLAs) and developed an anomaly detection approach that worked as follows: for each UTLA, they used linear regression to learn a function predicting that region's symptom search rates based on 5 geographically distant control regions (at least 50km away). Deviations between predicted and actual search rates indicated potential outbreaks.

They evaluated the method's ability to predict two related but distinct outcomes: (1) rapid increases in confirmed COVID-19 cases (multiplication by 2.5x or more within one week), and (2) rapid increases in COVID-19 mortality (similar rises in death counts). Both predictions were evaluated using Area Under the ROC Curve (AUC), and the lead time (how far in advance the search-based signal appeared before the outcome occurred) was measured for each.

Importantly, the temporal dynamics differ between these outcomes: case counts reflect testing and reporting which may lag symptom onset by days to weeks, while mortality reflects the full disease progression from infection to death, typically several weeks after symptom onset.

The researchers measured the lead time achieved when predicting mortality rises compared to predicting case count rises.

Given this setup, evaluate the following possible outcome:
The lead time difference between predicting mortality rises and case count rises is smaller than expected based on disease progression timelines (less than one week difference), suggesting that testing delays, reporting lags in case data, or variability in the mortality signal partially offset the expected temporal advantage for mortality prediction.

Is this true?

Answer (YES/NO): NO